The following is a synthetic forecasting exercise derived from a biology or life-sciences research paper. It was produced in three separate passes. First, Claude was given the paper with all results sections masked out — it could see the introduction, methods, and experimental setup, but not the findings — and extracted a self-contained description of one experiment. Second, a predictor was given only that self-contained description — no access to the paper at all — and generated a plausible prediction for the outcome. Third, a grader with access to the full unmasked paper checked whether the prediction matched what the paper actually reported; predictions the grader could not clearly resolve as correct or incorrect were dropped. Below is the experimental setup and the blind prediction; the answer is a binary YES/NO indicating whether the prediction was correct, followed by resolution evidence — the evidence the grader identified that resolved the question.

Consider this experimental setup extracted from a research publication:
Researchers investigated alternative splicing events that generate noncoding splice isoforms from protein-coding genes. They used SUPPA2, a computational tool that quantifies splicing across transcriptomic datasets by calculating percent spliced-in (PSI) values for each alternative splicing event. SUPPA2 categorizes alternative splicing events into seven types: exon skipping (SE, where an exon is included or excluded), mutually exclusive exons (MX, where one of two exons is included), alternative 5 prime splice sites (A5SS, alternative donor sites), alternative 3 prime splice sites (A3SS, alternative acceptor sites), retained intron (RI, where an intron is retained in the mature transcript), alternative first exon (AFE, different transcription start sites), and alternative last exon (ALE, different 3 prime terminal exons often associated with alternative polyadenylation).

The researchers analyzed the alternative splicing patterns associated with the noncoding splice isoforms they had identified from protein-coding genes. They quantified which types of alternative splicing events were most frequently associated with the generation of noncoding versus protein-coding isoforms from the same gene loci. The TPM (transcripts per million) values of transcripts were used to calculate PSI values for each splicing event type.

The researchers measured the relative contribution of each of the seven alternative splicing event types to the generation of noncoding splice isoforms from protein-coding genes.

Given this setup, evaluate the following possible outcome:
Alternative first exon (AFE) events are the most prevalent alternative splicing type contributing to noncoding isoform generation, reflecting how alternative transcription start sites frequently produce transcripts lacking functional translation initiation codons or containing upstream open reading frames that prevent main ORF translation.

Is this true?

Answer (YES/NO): YES